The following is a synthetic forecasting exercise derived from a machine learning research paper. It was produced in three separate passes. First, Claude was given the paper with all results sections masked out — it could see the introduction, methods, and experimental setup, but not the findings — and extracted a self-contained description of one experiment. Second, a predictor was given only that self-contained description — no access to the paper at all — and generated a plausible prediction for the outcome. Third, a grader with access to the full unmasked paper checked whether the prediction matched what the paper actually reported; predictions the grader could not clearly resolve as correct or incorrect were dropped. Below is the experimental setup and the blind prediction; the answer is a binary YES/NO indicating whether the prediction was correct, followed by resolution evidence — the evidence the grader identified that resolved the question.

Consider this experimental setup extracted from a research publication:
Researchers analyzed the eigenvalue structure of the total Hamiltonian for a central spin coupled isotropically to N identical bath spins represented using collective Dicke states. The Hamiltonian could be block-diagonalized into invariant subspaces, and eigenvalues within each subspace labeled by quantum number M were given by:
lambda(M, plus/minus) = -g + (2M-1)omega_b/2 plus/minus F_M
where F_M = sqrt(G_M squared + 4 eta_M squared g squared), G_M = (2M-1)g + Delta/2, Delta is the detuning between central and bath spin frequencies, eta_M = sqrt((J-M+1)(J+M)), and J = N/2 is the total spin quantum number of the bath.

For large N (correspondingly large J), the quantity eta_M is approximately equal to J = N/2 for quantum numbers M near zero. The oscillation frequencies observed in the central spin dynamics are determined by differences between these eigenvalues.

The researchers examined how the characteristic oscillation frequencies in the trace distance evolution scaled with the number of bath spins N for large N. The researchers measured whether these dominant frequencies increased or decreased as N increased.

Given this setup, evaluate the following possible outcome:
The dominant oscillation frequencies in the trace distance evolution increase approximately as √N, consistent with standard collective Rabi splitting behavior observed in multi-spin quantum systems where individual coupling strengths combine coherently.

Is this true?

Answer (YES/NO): NO